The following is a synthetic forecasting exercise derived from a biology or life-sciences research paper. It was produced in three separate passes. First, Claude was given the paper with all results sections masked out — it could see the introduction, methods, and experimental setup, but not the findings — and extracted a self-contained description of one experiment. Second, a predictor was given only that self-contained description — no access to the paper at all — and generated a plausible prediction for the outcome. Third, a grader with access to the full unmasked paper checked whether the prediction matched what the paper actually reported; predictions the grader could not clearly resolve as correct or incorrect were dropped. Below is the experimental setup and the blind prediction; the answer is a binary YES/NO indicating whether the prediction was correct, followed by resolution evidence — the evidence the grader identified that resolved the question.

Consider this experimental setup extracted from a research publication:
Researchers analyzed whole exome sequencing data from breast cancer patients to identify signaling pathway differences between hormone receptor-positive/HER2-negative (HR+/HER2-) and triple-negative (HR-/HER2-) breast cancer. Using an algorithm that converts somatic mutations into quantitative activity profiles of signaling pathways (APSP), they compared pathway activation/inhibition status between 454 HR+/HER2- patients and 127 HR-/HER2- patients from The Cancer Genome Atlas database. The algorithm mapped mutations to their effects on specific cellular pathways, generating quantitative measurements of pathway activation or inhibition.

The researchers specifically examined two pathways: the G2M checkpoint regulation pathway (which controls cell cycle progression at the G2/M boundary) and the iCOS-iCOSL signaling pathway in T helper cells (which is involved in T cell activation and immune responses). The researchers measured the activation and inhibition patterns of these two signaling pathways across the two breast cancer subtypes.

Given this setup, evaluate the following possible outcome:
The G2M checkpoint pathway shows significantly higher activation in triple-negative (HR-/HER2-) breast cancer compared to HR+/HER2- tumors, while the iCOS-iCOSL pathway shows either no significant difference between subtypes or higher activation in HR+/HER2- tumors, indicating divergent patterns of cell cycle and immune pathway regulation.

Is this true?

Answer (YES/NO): YES